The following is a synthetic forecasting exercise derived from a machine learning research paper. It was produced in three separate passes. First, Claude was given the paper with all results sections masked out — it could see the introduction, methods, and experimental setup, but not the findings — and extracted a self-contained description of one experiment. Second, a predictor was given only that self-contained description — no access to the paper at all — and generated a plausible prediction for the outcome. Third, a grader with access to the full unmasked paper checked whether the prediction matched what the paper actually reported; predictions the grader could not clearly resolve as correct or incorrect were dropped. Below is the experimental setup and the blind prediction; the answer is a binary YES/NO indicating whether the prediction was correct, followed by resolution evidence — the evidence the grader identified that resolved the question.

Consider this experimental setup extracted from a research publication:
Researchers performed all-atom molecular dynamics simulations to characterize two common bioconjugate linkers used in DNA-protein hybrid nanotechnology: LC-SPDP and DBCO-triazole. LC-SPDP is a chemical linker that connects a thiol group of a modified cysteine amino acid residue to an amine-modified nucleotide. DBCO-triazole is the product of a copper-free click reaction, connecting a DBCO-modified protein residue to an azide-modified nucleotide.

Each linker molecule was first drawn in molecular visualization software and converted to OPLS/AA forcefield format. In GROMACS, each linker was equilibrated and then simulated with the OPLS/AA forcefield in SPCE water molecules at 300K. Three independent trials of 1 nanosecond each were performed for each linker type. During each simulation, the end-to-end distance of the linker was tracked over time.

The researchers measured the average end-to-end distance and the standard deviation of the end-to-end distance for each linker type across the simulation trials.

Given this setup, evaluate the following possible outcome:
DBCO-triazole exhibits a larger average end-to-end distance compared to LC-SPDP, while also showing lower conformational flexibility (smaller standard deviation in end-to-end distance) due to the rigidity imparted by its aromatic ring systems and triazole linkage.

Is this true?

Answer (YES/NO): NO